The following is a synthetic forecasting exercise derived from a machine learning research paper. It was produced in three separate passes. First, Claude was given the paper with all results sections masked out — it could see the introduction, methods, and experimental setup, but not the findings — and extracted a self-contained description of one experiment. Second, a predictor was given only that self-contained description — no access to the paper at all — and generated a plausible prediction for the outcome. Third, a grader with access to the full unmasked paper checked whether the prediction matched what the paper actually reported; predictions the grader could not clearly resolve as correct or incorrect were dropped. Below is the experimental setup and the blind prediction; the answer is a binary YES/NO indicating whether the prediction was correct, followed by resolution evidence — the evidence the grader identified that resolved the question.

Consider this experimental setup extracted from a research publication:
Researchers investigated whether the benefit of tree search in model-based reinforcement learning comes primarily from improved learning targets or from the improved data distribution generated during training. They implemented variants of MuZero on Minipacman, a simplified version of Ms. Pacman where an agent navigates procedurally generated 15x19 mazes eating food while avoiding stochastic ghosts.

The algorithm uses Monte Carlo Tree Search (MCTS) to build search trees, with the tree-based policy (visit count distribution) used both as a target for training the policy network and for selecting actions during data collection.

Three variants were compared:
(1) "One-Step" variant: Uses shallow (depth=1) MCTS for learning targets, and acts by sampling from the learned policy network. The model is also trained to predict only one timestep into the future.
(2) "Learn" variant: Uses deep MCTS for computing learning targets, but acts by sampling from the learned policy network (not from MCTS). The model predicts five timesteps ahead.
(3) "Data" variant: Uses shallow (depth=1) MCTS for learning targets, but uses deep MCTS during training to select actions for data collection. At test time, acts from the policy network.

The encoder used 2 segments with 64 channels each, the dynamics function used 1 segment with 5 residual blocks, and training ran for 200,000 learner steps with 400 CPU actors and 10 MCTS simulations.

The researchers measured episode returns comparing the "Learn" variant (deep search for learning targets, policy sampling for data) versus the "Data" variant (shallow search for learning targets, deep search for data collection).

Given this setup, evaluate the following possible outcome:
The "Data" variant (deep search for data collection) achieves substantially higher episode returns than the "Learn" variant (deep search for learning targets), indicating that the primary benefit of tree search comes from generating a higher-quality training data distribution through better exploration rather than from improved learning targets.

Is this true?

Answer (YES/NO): YES